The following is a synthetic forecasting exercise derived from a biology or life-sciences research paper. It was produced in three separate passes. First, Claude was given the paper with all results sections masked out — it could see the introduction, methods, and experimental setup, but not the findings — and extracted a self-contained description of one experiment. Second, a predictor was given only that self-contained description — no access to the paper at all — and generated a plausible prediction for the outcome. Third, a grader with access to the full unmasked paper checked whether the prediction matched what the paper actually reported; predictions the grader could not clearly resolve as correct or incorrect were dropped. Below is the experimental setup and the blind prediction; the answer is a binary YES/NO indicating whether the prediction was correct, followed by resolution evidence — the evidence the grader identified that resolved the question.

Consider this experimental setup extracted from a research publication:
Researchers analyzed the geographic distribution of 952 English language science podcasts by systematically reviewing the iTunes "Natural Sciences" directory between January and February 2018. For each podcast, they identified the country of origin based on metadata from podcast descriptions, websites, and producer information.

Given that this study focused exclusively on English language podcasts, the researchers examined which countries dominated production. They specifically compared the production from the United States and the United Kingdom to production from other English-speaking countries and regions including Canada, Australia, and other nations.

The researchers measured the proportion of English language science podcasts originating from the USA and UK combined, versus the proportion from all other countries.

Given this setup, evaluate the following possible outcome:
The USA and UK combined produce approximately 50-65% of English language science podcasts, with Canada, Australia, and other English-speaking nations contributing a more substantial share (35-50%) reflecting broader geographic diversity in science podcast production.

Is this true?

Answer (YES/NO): NO